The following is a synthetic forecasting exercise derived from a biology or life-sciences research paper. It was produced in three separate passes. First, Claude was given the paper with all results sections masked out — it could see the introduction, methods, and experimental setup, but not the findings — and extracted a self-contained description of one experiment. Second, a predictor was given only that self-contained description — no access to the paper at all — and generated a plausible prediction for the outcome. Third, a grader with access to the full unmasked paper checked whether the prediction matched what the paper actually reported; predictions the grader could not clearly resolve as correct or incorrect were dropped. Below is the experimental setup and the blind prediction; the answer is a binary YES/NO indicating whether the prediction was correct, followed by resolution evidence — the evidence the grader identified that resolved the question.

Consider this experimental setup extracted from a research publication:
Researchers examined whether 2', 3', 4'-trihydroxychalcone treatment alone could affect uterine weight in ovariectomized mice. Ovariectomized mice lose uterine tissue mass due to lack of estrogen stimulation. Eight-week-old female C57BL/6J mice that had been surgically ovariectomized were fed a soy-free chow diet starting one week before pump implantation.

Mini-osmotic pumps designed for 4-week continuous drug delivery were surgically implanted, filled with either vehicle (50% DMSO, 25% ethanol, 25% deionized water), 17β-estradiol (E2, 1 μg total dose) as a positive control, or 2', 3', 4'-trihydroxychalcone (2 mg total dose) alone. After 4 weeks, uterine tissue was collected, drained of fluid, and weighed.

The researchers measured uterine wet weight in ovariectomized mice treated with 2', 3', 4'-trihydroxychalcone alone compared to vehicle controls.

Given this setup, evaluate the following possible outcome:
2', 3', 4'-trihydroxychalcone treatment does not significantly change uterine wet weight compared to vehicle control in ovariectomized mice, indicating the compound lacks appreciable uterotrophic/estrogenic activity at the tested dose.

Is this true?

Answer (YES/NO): YES